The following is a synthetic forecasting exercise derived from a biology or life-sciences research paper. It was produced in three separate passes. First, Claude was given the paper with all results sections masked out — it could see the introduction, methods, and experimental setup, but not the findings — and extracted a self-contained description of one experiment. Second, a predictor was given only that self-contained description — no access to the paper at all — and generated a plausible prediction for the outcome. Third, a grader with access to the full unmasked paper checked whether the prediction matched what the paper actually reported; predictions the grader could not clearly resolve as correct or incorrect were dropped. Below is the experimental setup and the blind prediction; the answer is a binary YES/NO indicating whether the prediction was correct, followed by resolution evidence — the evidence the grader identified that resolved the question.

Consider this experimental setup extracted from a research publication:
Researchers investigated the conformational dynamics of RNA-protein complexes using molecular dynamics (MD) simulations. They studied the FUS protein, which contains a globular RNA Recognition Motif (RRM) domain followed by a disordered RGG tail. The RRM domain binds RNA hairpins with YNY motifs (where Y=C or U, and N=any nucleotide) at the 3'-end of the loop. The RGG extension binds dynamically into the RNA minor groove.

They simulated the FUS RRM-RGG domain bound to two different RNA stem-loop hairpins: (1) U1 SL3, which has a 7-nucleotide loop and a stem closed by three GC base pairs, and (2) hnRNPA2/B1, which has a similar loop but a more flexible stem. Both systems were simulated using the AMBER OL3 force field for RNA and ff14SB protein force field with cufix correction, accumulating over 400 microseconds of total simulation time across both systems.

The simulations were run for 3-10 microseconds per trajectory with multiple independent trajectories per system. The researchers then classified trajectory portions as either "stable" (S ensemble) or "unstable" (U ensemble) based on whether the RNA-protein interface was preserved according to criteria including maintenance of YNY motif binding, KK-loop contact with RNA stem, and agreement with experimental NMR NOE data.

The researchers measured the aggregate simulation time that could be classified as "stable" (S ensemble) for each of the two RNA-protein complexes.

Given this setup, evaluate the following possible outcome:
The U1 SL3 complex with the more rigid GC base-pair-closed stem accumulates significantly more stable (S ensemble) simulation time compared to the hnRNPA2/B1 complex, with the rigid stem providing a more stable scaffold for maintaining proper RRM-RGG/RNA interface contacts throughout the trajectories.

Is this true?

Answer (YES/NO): NO